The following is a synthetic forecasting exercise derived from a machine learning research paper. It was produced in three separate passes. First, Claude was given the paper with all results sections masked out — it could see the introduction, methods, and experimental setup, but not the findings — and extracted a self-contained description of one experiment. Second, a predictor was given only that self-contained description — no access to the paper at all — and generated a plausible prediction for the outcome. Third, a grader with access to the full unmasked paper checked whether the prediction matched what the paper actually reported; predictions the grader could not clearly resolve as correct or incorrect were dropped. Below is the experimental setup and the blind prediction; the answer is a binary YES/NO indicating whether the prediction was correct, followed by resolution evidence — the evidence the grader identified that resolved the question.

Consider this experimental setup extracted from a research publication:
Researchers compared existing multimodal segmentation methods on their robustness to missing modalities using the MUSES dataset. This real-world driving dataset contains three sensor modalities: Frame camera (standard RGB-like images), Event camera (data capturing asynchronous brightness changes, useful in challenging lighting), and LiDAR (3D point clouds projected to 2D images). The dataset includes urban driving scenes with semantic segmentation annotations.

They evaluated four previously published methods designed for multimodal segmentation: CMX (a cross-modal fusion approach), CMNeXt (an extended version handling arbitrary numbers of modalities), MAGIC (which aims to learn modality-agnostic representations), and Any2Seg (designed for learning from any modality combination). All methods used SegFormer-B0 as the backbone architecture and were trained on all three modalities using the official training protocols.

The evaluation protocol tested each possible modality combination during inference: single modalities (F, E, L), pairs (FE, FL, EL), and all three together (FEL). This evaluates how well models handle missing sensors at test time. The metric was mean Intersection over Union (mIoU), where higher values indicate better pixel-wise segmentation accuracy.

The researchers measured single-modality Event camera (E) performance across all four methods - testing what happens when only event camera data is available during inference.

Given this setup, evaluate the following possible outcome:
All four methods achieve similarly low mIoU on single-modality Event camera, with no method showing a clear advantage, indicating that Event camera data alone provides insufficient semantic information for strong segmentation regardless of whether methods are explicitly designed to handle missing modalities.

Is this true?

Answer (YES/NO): YES